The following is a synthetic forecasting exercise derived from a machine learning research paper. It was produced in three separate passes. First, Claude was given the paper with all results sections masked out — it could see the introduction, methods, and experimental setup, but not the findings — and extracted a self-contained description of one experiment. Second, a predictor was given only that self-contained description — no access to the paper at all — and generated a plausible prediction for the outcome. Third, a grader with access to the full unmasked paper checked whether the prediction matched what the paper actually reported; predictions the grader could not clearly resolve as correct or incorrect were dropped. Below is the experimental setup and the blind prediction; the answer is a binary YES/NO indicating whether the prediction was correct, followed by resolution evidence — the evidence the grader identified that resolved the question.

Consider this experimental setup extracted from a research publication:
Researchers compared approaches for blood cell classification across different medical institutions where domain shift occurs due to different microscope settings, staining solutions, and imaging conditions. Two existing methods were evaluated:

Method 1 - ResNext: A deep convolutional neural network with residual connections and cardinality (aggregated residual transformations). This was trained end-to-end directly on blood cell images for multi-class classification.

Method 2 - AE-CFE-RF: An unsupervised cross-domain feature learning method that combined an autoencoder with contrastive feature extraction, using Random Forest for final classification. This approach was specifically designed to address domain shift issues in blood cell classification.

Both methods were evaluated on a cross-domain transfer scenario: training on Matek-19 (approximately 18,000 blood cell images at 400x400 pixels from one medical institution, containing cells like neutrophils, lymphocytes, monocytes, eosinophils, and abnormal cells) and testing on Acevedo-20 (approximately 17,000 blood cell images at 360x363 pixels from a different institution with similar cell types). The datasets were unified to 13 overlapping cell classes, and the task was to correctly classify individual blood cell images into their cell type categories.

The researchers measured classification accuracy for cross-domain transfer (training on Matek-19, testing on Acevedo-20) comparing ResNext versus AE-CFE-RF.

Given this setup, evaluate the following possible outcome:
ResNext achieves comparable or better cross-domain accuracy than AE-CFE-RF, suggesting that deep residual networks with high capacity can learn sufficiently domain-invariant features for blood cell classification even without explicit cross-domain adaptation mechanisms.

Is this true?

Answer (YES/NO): NO